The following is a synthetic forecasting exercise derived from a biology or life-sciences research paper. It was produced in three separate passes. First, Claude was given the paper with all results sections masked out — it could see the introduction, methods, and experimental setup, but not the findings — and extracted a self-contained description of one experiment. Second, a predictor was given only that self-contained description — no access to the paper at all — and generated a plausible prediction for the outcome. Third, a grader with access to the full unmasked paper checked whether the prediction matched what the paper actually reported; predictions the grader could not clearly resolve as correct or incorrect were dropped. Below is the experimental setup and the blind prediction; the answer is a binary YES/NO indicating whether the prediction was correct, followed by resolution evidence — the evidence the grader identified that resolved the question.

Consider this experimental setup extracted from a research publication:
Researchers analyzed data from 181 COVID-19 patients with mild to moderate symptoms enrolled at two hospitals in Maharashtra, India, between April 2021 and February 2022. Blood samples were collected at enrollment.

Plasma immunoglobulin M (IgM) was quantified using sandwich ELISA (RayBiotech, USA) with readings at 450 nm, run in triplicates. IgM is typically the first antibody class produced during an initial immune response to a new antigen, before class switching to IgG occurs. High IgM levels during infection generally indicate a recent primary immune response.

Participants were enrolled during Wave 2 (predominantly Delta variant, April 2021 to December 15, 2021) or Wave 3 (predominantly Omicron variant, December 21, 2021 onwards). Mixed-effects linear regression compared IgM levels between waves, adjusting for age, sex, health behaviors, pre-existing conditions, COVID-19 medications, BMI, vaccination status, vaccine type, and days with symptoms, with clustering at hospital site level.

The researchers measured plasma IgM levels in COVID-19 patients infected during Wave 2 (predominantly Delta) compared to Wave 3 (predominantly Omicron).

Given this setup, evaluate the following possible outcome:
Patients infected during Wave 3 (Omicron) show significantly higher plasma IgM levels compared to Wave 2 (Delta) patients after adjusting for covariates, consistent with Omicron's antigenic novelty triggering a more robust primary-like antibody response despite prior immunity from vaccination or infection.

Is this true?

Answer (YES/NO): NO